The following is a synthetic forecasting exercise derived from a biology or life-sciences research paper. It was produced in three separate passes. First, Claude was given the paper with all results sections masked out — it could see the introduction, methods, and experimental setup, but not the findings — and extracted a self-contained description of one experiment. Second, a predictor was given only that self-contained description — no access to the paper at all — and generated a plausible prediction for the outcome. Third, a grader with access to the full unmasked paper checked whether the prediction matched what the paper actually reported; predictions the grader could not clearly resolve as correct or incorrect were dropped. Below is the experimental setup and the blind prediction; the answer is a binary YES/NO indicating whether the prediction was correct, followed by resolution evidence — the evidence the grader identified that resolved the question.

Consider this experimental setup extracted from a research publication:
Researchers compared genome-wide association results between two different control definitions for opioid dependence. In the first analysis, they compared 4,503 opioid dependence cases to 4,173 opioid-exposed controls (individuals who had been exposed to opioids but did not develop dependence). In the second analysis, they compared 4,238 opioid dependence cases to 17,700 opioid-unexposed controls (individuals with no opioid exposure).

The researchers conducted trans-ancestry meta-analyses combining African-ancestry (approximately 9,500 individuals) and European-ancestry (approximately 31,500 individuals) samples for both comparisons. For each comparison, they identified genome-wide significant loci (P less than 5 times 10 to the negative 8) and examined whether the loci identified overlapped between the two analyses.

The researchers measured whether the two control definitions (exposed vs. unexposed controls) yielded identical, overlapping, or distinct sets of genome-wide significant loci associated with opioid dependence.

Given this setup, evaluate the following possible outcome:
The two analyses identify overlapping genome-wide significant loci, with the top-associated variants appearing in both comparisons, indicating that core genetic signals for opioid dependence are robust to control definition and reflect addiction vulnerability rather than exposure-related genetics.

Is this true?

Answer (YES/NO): NO